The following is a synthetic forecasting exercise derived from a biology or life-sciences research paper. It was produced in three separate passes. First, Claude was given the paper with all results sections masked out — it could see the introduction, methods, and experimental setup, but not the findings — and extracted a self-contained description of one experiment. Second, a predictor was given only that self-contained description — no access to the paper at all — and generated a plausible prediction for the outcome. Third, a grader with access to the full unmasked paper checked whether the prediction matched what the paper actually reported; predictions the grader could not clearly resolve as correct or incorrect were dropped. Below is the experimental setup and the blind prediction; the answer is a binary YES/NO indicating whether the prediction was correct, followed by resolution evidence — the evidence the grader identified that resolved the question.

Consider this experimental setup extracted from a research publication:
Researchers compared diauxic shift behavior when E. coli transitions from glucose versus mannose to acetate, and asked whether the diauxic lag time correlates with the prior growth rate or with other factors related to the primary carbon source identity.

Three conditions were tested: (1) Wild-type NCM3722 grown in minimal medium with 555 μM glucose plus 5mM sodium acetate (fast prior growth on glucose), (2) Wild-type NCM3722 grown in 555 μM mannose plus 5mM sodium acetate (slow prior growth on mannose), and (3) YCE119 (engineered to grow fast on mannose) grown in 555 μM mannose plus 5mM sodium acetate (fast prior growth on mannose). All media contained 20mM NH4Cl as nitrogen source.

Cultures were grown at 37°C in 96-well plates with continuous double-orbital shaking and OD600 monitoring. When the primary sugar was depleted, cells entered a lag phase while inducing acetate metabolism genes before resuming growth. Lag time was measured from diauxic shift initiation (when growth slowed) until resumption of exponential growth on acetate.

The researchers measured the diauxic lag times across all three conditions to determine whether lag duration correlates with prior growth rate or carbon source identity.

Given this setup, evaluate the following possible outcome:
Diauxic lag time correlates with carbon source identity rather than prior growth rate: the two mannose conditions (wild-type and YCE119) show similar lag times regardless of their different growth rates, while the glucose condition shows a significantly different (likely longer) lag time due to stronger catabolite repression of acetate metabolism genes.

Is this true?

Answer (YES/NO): NO